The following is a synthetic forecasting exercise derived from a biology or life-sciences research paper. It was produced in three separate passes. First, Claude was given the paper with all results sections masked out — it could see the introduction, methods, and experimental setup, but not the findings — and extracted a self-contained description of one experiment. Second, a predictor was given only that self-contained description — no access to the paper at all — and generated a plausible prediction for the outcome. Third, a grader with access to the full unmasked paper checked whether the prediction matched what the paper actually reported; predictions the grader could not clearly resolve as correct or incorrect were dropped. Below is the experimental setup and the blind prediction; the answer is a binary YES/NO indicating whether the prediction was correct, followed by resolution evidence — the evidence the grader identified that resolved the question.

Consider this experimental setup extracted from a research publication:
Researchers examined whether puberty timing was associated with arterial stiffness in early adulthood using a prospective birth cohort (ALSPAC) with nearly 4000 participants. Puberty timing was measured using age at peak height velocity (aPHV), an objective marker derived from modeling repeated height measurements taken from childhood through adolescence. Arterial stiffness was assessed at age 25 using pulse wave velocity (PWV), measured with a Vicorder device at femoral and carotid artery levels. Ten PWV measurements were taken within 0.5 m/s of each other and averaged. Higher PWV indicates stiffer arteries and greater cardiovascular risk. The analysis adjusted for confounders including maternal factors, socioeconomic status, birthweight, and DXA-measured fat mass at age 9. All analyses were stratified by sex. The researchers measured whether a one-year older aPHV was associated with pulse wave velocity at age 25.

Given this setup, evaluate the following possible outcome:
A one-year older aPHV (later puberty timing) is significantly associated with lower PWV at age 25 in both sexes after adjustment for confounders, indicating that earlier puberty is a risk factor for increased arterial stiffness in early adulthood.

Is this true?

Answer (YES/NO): NO